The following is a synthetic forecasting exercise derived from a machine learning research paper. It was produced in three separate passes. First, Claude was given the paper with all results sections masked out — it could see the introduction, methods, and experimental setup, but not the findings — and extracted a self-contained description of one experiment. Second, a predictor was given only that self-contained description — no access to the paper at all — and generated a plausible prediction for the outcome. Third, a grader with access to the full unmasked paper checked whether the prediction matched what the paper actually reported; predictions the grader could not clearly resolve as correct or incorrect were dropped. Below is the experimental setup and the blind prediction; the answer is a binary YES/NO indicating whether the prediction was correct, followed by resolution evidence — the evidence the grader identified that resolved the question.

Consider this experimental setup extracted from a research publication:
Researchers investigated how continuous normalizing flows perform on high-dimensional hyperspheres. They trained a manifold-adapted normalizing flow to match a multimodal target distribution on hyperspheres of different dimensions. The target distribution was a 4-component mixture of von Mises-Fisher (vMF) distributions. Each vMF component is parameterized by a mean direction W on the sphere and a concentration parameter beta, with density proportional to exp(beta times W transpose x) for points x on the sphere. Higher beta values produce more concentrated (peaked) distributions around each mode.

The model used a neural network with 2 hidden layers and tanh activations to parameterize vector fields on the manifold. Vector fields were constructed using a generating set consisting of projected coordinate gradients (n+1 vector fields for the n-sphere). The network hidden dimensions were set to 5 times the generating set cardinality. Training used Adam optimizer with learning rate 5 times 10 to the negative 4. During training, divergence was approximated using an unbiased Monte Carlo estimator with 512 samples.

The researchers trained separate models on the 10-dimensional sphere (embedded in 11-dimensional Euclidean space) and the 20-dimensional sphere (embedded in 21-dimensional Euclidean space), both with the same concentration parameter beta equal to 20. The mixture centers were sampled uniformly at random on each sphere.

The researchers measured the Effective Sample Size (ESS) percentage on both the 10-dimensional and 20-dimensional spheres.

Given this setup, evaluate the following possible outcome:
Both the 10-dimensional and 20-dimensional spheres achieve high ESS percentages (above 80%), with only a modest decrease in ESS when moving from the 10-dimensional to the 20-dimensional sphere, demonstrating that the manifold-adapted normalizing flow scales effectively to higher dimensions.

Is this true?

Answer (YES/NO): YES